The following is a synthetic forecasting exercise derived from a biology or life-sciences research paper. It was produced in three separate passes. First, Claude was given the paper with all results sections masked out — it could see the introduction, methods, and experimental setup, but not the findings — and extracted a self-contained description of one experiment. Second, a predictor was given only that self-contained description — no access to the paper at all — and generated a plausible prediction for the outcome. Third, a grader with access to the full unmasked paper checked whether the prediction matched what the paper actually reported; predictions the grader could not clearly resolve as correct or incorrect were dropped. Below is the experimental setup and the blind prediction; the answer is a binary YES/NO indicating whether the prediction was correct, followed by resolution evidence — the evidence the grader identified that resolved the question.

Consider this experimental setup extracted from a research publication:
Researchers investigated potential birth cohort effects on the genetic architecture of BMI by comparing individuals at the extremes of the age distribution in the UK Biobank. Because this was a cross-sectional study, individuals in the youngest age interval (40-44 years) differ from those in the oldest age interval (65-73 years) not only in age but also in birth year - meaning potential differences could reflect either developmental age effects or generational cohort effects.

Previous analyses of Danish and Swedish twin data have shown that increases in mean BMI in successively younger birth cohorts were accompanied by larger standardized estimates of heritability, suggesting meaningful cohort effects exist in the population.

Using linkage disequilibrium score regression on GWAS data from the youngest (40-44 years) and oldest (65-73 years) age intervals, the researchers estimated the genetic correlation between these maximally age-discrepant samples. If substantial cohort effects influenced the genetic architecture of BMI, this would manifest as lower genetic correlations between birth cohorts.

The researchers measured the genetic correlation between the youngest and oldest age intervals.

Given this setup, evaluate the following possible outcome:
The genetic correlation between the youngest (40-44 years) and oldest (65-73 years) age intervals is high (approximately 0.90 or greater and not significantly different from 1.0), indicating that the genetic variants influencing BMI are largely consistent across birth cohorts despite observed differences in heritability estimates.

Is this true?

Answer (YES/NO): YES